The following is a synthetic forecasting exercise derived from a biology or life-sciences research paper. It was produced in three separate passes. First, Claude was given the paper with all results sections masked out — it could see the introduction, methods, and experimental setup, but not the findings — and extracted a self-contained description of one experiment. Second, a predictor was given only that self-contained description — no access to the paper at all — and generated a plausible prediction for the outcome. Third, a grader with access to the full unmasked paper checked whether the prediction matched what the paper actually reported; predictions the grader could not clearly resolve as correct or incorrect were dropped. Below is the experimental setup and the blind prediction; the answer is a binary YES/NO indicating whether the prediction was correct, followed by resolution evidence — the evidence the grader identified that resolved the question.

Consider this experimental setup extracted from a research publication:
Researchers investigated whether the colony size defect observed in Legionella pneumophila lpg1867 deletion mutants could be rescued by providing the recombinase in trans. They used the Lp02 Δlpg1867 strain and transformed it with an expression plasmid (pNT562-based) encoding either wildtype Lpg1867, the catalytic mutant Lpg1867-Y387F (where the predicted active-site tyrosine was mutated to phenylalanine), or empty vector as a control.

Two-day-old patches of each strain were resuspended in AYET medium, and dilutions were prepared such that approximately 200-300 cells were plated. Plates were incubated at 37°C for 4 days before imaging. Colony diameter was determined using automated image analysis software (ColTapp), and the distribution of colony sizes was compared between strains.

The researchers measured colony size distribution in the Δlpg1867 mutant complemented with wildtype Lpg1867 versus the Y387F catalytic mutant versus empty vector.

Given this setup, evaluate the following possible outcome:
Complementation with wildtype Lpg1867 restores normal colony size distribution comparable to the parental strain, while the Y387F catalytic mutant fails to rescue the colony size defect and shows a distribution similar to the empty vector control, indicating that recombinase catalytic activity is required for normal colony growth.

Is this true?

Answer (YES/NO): YES